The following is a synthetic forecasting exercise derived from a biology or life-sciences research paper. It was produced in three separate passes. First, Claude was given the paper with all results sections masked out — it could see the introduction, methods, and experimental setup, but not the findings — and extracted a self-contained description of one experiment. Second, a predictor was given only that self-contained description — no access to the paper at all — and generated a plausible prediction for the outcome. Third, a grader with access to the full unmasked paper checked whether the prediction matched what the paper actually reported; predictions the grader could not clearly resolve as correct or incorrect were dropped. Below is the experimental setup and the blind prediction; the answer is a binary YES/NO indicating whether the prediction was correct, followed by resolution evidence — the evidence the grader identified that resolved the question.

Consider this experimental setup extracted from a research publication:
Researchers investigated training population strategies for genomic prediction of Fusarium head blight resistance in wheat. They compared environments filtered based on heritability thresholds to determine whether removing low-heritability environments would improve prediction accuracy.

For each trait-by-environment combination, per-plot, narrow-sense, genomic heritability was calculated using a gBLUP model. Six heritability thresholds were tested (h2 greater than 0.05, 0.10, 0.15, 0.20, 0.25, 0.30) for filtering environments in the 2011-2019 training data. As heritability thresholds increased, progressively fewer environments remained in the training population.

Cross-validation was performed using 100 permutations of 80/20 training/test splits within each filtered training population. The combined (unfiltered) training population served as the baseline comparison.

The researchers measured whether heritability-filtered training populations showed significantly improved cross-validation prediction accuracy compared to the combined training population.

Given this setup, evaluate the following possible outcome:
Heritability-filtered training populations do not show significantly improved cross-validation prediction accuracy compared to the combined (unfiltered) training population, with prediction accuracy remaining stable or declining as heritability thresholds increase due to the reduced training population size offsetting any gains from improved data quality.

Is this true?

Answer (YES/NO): YES